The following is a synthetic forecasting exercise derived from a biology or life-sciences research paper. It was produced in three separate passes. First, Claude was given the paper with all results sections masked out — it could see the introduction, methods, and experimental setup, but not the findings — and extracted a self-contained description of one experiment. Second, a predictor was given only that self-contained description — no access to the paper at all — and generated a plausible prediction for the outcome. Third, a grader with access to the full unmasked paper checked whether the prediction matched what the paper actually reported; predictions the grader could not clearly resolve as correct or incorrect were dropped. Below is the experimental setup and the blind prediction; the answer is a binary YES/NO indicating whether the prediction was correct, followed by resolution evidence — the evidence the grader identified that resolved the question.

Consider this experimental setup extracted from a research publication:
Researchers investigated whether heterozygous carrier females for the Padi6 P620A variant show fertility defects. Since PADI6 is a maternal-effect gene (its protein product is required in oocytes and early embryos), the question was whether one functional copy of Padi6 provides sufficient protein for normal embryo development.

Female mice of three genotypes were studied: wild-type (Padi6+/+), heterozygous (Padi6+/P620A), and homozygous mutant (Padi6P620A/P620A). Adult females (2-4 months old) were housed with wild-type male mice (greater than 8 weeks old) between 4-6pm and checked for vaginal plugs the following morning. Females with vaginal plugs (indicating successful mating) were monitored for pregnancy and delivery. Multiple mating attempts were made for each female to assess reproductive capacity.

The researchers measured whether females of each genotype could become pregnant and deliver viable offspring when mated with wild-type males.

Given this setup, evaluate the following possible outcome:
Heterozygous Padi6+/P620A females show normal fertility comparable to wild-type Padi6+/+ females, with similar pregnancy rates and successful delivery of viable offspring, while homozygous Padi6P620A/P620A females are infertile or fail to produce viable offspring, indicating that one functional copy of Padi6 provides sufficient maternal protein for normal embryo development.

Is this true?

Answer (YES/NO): YES